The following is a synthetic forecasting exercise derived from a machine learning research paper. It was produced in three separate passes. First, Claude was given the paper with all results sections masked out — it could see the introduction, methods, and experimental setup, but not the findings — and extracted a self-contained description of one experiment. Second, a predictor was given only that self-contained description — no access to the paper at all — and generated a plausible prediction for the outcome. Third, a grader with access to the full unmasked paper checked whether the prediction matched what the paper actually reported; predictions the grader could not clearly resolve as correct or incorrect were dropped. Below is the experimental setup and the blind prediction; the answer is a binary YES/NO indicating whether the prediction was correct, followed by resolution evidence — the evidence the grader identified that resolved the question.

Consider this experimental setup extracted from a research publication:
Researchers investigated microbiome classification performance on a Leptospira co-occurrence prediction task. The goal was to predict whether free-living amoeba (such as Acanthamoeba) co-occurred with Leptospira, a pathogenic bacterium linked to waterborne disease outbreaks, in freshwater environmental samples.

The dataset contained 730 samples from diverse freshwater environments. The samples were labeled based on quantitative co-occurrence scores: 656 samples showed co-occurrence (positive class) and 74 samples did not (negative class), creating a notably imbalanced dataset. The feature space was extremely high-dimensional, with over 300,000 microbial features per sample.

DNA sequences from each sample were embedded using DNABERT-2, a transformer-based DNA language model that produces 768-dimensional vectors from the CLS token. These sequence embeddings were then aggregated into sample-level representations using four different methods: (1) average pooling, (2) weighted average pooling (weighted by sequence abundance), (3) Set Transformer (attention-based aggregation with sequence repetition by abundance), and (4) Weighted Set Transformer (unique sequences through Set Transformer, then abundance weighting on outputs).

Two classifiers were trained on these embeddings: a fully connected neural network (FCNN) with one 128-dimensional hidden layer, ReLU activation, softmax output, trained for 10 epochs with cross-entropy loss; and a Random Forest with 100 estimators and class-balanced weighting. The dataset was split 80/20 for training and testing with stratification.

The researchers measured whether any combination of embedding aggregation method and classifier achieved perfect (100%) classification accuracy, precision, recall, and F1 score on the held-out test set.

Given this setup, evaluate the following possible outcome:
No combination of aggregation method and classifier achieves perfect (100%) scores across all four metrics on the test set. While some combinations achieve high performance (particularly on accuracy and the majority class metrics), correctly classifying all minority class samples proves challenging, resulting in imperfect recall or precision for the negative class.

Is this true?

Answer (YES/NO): NO